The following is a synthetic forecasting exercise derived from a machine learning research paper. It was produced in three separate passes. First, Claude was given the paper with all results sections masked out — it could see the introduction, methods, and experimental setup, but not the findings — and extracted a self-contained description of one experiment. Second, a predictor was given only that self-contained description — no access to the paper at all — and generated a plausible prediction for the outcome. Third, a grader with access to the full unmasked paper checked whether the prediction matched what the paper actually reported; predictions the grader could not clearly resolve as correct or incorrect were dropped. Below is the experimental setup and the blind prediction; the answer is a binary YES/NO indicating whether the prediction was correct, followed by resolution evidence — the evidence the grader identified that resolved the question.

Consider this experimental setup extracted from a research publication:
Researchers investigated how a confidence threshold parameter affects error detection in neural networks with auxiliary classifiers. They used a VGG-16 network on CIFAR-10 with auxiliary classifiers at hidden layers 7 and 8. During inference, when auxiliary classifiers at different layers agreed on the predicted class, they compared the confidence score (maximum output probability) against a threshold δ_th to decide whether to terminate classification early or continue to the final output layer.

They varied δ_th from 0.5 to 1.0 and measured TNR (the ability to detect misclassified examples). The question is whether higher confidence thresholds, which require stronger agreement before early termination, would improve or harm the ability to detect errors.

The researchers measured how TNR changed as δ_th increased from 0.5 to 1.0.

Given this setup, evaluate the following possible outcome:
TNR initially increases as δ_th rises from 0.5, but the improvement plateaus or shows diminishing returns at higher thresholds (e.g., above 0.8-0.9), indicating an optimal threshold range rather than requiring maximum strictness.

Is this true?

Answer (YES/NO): NO